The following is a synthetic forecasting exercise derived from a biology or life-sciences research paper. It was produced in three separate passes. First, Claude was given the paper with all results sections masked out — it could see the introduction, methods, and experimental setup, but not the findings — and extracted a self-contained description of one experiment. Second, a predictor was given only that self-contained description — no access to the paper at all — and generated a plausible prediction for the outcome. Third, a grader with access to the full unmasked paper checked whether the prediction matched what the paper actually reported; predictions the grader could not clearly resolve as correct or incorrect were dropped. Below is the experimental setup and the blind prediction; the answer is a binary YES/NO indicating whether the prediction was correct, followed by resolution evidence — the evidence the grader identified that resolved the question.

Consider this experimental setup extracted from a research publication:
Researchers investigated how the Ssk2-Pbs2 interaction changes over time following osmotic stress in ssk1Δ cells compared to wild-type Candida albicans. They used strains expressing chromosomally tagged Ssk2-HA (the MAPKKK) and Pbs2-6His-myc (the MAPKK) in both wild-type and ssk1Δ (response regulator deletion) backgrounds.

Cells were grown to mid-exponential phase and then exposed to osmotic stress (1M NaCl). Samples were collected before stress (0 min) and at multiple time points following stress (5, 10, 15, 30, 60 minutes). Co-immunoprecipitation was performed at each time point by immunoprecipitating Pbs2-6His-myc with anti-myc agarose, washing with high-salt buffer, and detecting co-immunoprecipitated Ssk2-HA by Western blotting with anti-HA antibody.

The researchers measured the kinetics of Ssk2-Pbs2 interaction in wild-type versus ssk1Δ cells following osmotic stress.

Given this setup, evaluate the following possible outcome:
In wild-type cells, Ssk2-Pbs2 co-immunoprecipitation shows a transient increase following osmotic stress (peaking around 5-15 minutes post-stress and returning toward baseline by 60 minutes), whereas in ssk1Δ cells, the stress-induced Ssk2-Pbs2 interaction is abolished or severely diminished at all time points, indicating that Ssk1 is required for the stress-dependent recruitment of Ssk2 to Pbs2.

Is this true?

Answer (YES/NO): NO